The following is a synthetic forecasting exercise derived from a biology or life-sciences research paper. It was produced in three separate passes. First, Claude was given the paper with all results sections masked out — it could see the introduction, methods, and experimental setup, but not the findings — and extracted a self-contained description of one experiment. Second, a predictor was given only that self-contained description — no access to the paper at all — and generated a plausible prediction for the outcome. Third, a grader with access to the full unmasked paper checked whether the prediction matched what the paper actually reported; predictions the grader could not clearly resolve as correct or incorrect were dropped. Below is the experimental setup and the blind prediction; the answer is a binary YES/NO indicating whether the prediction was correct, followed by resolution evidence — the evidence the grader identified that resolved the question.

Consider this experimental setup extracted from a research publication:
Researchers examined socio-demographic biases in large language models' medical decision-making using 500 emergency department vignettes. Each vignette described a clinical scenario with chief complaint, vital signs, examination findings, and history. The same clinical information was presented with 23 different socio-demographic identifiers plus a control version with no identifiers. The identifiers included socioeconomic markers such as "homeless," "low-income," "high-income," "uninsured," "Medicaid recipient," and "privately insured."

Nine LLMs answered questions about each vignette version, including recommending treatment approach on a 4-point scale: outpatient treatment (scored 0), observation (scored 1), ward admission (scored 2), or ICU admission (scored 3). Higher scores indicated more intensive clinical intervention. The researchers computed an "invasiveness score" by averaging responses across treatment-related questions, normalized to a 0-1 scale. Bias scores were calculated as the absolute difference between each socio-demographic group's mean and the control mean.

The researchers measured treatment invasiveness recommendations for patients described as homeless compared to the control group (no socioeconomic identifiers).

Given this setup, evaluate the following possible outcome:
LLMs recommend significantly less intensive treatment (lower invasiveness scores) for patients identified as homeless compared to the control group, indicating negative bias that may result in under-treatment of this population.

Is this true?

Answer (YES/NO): NO